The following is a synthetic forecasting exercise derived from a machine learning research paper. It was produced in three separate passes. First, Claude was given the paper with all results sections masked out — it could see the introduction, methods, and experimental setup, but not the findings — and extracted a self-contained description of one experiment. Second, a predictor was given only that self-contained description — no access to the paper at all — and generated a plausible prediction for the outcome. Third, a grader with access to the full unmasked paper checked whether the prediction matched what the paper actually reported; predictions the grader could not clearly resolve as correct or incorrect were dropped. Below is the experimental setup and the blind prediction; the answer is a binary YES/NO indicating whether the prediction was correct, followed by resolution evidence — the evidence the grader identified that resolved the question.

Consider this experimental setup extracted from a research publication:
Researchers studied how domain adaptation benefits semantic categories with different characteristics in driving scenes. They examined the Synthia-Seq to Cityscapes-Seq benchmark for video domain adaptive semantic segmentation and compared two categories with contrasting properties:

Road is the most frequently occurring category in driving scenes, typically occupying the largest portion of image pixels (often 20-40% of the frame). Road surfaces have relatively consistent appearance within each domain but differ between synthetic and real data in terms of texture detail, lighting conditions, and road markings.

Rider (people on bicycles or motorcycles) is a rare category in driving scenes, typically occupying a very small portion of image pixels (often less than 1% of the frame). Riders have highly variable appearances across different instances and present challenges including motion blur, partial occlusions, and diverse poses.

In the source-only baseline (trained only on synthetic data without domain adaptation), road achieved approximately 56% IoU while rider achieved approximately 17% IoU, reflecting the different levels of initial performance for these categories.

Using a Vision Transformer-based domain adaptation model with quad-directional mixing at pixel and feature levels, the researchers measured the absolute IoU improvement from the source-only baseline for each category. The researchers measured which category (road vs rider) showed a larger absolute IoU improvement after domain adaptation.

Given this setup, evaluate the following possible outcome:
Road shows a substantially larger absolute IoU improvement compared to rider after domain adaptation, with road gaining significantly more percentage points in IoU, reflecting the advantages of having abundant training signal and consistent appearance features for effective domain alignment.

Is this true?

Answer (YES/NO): YES